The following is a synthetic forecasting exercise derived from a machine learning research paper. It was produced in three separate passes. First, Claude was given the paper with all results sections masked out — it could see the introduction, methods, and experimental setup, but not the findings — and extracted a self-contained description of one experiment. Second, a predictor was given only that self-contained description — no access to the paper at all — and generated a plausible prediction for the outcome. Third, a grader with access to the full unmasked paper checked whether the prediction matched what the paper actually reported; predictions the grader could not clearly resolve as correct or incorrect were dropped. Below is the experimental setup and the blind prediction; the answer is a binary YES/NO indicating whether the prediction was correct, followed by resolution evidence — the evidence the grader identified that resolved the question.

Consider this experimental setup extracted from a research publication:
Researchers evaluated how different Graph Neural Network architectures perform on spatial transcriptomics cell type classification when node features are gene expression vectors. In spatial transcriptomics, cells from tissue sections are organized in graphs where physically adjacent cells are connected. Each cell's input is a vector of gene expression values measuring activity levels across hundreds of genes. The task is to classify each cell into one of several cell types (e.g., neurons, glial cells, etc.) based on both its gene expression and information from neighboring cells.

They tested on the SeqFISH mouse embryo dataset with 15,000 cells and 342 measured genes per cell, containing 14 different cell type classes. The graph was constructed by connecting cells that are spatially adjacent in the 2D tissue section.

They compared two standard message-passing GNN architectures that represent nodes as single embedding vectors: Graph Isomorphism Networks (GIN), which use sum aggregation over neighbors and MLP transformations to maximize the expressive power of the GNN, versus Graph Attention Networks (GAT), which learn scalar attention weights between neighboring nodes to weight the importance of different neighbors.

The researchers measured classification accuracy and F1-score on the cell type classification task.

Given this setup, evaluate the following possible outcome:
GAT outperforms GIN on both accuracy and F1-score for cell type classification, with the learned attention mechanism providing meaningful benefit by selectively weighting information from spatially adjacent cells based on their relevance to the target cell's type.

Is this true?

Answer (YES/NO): NO